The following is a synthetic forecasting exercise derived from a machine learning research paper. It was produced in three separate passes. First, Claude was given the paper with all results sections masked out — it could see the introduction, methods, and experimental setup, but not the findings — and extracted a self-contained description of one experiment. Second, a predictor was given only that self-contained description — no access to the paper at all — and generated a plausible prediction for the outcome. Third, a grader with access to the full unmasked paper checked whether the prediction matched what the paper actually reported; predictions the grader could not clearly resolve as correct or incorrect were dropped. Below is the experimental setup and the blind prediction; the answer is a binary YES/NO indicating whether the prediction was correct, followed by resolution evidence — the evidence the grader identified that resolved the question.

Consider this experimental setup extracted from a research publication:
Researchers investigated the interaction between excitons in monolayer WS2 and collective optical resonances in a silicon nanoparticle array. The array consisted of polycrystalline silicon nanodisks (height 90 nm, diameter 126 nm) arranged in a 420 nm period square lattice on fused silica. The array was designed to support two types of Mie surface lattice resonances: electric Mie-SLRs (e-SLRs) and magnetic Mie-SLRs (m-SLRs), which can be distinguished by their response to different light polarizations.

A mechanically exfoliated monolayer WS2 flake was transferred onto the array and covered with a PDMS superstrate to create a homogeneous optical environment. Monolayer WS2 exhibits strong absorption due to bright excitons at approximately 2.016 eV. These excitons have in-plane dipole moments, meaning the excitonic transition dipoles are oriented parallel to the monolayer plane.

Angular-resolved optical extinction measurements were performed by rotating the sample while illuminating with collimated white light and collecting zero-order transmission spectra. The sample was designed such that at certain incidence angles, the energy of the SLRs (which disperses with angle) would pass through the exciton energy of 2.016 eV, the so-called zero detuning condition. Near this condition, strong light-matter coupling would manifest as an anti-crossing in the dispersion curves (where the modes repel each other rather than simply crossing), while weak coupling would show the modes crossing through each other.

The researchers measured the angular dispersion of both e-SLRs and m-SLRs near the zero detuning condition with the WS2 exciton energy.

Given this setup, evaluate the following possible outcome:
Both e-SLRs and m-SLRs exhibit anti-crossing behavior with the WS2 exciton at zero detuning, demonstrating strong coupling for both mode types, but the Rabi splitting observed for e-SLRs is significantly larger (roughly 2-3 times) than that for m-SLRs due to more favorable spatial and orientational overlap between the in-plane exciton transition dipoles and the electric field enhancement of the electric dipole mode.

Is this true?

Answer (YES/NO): NO